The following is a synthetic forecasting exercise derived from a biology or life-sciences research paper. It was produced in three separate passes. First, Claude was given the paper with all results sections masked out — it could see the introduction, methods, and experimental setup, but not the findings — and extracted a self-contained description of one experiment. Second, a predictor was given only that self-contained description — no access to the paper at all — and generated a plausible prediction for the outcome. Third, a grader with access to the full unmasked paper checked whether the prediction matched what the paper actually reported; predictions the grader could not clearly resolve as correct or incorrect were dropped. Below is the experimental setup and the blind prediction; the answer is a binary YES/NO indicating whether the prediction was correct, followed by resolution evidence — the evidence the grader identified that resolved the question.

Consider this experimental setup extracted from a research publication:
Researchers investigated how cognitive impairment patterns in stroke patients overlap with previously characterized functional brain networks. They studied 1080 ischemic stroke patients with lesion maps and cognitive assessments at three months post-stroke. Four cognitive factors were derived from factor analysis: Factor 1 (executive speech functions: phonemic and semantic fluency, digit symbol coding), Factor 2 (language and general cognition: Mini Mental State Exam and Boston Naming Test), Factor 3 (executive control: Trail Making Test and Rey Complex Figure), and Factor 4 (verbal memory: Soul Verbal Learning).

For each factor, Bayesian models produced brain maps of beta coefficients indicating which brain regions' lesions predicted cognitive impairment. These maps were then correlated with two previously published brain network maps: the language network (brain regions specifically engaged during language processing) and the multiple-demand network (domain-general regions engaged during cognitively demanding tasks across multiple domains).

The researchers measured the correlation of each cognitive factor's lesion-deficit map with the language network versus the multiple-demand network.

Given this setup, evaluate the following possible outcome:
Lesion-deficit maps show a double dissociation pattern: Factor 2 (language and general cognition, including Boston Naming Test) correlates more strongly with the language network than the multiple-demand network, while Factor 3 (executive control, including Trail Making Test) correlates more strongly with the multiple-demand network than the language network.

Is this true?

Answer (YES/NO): YES